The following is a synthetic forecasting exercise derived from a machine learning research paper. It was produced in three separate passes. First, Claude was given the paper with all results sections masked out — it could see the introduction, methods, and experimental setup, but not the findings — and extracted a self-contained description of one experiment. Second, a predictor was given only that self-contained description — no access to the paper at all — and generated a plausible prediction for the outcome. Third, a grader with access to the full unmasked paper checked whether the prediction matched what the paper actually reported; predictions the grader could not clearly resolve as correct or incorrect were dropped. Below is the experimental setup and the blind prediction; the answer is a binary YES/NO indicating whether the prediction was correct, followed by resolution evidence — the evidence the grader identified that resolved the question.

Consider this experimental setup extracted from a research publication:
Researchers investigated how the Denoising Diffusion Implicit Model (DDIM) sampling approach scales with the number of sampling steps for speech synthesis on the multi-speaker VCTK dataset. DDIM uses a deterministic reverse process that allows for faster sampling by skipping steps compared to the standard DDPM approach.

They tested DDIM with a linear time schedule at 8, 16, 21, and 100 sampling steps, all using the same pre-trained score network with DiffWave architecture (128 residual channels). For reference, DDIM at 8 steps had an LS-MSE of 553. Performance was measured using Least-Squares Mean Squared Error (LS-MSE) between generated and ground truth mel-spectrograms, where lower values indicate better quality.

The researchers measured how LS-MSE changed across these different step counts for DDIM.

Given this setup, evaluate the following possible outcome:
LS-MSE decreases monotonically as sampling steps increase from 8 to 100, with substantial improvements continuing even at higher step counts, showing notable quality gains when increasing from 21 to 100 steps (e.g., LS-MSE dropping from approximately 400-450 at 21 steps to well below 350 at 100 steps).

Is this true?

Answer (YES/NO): NO